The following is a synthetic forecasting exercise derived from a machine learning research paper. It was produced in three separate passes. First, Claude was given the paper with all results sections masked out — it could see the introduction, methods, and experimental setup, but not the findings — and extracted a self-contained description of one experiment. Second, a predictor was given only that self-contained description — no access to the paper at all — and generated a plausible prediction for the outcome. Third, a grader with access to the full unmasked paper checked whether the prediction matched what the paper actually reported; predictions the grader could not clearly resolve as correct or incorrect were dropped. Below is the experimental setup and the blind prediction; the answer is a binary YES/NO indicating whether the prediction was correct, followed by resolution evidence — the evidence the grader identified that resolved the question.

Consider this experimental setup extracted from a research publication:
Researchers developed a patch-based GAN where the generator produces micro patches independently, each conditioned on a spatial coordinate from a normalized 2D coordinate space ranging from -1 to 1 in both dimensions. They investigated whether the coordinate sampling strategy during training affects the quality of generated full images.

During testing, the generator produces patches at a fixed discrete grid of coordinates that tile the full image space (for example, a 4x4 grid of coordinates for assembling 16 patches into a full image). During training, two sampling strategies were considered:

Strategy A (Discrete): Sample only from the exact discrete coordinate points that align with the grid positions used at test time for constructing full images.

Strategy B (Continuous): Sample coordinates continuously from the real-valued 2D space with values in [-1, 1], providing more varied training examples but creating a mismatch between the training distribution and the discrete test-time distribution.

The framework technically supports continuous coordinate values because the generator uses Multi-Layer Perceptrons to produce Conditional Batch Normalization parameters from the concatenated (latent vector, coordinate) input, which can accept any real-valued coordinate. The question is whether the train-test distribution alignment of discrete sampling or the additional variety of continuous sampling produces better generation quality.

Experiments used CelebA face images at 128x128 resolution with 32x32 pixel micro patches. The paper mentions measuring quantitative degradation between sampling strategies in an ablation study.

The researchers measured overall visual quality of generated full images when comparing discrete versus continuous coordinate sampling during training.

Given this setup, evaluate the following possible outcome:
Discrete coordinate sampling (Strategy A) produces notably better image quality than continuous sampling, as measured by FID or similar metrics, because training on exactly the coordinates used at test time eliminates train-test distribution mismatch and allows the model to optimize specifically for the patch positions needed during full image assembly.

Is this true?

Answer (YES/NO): YES